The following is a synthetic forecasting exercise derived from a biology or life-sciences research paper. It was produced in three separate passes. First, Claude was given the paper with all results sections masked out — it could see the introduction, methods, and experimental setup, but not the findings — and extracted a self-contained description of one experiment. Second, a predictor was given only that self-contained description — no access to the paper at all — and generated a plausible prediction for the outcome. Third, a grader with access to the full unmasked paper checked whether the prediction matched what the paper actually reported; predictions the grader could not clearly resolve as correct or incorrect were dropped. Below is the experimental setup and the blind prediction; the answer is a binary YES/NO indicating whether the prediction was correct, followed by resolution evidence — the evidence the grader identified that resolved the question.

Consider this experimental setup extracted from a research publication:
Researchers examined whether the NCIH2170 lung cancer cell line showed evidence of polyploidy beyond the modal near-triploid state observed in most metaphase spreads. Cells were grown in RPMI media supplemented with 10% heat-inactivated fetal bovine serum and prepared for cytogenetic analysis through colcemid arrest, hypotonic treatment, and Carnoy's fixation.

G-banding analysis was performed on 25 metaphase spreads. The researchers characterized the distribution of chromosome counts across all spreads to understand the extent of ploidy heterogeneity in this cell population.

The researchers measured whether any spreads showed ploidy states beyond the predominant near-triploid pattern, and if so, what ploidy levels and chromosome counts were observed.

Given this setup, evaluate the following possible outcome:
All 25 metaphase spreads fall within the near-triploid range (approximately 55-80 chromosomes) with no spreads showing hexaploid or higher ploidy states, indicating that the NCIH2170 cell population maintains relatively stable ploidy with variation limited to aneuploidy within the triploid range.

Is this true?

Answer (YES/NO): NO